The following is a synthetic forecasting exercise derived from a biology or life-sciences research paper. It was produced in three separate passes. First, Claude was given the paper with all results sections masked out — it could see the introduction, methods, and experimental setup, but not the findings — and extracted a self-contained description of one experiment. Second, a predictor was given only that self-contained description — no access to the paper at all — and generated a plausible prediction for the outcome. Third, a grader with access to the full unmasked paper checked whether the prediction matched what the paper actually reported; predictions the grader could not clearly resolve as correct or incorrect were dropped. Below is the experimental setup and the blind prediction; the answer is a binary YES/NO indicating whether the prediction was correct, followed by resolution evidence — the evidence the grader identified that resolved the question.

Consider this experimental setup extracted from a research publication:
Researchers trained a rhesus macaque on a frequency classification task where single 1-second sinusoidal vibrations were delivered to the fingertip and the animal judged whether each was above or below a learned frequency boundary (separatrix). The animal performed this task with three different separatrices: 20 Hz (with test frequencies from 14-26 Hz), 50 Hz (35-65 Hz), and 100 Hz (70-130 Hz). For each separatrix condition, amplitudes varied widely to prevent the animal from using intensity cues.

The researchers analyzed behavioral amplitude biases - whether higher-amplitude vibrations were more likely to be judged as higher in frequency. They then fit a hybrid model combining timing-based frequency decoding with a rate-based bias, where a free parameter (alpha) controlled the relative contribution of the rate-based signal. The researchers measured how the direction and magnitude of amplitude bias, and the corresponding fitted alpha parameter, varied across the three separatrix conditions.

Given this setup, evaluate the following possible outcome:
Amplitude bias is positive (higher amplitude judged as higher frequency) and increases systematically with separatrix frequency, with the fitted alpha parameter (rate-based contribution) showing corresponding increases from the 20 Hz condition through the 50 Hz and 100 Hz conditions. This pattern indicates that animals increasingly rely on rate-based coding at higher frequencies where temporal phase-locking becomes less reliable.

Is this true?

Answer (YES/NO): NO